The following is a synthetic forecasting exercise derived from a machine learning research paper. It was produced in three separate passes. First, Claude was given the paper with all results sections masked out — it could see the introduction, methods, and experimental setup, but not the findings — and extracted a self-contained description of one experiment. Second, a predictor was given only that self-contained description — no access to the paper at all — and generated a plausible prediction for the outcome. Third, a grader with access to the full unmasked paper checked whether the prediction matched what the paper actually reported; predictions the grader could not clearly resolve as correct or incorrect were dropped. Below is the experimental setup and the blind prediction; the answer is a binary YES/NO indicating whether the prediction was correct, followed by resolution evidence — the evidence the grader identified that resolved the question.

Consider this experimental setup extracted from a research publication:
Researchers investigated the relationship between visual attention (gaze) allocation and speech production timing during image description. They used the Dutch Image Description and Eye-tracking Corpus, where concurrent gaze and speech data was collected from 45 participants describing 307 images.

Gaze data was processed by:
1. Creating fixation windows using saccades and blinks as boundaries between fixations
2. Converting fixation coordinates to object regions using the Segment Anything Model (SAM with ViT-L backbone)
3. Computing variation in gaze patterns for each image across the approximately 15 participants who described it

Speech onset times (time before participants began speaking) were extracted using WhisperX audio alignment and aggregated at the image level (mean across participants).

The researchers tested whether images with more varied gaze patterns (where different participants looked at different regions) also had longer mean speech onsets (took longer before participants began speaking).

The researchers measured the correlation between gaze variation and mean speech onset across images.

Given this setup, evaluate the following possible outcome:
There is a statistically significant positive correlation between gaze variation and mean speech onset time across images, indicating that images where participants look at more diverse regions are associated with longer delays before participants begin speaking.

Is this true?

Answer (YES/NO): YES